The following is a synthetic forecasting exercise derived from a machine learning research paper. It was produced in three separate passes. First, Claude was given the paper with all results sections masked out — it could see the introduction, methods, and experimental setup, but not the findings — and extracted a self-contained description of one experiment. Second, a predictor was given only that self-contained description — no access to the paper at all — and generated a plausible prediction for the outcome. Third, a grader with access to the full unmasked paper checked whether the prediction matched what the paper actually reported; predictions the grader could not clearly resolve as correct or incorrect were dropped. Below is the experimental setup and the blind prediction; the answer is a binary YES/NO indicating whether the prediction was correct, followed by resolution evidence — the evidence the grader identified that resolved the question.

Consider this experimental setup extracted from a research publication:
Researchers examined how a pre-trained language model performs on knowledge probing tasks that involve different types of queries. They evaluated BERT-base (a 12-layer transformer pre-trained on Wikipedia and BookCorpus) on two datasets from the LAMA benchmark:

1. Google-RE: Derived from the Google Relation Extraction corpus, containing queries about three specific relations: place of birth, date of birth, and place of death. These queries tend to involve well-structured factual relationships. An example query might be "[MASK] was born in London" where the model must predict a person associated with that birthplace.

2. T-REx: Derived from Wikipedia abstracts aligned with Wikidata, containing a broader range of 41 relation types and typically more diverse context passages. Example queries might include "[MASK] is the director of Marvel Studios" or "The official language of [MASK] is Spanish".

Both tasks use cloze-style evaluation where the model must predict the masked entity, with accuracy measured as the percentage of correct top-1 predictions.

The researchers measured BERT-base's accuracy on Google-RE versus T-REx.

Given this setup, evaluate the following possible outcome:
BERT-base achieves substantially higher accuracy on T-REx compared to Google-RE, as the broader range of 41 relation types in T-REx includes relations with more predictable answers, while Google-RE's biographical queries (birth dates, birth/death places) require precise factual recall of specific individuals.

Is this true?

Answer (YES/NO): YES